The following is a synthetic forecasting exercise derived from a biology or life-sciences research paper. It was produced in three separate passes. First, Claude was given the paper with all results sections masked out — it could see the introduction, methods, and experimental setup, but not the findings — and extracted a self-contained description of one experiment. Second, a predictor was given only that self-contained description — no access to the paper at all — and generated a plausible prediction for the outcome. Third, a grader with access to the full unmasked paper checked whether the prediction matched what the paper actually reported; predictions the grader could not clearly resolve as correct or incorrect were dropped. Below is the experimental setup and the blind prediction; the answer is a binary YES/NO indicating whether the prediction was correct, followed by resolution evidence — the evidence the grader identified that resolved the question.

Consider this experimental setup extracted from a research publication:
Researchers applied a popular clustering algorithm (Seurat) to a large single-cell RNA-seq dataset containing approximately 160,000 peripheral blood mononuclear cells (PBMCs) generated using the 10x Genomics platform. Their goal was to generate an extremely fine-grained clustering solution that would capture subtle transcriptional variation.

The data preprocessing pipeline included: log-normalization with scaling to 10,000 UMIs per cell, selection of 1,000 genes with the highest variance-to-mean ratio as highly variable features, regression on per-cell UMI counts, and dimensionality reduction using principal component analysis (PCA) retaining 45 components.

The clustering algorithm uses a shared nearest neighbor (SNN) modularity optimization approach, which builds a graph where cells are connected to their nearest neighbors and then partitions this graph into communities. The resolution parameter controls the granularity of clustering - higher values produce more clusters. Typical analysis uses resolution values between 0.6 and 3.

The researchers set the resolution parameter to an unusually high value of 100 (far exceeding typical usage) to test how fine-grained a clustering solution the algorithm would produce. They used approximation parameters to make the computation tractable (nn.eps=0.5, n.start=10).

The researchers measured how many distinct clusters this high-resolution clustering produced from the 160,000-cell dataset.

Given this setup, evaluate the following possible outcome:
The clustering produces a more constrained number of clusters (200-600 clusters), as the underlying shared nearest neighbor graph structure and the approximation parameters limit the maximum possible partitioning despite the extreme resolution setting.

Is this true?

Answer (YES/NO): NO